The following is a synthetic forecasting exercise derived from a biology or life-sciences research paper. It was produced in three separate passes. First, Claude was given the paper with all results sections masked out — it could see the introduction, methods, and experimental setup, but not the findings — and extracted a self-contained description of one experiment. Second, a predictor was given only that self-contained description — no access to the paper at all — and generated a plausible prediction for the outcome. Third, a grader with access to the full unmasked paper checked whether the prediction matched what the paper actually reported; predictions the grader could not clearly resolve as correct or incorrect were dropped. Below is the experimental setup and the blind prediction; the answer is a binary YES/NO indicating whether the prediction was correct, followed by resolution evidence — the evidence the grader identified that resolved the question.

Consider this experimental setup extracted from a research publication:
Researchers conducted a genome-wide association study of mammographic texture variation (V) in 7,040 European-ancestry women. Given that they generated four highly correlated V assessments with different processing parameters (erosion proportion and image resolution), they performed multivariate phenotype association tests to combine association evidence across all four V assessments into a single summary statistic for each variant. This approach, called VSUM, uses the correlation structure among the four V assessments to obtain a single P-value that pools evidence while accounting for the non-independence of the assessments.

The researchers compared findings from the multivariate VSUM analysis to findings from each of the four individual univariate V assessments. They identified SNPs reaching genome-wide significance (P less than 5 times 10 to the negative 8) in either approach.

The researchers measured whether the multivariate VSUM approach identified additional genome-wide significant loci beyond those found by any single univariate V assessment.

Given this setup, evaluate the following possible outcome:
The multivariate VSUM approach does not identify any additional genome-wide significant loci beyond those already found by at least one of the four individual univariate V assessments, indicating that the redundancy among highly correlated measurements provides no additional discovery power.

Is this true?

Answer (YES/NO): NO